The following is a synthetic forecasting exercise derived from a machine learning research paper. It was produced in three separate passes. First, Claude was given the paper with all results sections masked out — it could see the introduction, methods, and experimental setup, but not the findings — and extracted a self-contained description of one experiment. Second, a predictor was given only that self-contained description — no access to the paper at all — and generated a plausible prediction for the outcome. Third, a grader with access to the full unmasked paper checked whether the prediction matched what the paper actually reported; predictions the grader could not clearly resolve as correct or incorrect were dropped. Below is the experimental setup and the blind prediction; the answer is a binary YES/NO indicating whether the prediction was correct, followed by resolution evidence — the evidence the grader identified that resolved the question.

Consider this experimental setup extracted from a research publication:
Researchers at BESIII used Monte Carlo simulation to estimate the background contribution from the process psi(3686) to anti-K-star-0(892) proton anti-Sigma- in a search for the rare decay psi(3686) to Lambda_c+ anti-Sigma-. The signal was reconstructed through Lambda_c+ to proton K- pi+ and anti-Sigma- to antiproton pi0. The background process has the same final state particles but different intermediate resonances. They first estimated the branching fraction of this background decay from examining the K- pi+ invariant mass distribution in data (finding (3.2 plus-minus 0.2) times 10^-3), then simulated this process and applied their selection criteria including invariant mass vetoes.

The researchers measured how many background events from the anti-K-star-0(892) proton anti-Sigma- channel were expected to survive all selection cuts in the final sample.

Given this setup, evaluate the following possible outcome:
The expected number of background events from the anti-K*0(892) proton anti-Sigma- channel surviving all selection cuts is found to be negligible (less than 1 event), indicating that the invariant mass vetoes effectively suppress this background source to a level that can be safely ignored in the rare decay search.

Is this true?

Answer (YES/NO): NO